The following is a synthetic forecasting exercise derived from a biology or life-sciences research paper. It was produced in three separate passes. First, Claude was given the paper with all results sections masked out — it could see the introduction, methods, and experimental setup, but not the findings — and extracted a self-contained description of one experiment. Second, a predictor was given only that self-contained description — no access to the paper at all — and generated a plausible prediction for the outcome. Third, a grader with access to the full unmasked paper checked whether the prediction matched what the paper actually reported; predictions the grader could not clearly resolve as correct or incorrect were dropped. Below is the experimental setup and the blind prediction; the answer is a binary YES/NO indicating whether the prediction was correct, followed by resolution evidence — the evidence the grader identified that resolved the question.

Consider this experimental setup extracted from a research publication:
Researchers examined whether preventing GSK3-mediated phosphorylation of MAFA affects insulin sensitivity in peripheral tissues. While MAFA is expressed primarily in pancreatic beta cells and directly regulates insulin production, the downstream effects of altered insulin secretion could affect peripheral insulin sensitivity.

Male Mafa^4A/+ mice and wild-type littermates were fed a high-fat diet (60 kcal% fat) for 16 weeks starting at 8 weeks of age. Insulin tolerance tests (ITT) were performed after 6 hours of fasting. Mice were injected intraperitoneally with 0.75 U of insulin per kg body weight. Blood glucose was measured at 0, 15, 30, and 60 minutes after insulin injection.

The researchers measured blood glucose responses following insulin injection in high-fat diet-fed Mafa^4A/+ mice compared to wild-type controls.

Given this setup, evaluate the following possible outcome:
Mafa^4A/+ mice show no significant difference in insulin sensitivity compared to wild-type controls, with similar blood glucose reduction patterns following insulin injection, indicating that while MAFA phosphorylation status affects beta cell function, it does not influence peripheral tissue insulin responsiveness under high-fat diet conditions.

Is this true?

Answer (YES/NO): YES